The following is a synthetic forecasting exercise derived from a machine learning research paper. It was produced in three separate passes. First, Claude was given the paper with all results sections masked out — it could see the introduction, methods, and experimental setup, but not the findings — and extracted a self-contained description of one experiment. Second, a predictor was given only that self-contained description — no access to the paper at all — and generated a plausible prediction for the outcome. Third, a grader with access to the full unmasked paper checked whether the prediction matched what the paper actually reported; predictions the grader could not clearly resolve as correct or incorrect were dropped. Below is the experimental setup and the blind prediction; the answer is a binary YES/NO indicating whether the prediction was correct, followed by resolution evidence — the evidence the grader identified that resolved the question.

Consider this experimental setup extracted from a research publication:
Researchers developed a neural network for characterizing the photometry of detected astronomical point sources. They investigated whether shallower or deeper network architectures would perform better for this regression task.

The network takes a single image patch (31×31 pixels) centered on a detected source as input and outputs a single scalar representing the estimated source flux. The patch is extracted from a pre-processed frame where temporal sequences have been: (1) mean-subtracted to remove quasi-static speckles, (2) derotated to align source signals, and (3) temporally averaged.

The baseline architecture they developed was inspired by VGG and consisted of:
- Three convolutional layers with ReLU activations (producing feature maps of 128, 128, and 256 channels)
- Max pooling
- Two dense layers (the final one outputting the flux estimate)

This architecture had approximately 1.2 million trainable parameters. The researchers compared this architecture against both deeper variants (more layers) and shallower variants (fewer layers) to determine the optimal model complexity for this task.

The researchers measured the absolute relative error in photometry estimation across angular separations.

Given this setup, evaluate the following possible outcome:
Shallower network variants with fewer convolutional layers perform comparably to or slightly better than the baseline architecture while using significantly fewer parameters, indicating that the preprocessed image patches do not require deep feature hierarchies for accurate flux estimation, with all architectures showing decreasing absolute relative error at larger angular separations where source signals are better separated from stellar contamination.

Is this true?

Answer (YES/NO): NO